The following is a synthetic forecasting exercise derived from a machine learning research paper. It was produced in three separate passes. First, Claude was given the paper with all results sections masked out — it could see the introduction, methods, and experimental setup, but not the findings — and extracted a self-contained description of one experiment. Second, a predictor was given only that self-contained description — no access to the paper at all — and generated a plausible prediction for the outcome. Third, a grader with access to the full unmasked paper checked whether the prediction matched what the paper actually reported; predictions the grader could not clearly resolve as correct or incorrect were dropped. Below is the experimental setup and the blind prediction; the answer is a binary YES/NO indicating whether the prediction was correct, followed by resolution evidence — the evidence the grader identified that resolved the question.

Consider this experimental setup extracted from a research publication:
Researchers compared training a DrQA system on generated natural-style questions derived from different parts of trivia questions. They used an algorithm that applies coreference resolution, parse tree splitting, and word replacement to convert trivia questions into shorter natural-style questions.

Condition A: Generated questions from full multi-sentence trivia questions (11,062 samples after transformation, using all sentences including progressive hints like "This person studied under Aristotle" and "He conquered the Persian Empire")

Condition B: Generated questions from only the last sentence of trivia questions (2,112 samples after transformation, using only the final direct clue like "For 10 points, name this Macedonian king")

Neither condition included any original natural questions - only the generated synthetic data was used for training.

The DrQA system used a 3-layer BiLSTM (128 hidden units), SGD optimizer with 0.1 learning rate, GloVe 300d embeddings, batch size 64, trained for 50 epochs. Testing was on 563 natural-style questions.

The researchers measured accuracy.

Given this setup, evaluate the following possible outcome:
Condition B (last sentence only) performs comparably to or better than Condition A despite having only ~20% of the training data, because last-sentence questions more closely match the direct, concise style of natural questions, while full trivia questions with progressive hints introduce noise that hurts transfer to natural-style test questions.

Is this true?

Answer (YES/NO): YES